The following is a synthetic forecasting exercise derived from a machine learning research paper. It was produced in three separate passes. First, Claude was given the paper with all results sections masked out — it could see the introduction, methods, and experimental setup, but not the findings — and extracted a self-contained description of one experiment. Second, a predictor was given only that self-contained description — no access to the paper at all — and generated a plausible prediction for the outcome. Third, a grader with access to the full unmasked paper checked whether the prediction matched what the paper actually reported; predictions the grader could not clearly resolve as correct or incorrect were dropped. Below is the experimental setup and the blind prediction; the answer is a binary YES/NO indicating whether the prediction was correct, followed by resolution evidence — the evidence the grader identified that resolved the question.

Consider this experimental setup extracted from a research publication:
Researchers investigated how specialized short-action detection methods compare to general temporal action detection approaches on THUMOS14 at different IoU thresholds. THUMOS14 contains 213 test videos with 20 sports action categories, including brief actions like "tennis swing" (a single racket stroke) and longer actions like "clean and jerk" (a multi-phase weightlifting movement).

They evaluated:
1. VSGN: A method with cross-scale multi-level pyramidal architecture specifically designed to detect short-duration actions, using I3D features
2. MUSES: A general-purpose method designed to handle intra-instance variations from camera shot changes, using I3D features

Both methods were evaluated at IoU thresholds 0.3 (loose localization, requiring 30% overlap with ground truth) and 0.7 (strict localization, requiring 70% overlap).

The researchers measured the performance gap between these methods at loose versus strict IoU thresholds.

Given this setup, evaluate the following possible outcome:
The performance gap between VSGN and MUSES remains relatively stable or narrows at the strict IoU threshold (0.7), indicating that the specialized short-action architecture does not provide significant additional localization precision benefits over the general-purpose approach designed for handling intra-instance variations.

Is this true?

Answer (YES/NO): YES